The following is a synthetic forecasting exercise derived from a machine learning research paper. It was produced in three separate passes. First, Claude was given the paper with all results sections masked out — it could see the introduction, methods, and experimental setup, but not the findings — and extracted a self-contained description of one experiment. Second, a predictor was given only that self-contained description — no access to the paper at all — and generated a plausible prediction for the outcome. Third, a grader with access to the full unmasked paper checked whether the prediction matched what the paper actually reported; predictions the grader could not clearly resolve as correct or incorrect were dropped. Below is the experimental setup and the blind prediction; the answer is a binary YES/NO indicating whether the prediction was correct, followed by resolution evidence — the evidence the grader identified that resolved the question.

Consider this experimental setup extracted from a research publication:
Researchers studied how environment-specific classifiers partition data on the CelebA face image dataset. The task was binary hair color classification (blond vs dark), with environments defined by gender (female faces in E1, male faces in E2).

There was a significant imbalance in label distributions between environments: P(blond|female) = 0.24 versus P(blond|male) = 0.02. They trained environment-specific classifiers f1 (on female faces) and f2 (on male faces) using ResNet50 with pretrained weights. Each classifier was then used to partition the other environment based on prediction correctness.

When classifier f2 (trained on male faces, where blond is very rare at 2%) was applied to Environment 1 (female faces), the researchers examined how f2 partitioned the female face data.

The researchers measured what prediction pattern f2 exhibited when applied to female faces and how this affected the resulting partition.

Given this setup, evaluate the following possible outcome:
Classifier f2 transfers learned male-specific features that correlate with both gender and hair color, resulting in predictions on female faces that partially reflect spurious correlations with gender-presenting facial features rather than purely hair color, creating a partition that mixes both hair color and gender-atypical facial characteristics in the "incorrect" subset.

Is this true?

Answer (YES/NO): NO